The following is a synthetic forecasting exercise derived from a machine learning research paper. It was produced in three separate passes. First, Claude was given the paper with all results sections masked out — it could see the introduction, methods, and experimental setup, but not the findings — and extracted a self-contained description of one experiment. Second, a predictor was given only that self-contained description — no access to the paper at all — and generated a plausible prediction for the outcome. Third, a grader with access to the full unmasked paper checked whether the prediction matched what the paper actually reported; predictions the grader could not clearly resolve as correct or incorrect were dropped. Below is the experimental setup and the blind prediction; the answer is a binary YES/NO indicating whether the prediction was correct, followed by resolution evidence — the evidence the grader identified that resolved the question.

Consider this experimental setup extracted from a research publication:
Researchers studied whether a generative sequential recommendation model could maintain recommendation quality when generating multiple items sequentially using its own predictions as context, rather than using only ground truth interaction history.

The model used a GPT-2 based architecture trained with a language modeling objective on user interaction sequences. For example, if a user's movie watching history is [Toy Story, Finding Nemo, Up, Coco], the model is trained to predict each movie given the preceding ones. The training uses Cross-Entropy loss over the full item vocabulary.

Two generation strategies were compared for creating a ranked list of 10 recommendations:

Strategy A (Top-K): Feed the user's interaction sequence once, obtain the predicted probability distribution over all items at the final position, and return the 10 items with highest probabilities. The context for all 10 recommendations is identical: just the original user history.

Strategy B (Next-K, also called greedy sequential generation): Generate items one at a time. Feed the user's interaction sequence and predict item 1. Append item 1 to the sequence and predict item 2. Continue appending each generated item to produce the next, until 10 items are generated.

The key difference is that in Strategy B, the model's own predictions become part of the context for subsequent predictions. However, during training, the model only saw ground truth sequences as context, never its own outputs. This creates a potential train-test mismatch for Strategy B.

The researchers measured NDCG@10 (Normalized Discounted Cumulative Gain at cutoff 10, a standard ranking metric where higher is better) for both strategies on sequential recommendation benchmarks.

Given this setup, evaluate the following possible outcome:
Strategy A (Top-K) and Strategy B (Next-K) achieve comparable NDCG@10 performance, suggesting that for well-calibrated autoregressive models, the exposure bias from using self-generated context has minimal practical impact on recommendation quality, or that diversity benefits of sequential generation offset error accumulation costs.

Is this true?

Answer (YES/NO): NO